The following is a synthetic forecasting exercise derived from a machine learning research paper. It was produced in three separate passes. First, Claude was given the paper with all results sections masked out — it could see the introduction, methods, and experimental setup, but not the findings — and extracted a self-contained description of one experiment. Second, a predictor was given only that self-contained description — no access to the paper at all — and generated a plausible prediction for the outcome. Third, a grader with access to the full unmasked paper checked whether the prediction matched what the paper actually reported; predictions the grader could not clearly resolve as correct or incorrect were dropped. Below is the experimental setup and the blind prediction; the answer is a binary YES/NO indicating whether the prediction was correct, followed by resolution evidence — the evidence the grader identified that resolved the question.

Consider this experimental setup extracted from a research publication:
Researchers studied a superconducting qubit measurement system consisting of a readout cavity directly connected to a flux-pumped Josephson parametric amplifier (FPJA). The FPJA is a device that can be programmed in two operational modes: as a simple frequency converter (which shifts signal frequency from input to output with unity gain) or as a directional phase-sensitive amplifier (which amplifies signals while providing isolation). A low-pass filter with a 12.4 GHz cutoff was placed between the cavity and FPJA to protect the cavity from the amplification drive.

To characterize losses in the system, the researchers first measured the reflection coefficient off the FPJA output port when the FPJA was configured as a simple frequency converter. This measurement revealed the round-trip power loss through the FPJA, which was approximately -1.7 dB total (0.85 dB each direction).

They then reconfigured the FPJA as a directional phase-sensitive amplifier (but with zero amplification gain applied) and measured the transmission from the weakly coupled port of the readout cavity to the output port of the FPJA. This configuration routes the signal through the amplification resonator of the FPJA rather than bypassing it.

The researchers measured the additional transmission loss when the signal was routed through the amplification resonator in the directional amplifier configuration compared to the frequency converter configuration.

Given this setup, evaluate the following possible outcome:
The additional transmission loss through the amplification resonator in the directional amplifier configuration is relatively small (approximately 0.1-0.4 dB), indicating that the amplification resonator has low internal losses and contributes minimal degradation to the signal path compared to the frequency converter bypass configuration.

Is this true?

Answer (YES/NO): NO